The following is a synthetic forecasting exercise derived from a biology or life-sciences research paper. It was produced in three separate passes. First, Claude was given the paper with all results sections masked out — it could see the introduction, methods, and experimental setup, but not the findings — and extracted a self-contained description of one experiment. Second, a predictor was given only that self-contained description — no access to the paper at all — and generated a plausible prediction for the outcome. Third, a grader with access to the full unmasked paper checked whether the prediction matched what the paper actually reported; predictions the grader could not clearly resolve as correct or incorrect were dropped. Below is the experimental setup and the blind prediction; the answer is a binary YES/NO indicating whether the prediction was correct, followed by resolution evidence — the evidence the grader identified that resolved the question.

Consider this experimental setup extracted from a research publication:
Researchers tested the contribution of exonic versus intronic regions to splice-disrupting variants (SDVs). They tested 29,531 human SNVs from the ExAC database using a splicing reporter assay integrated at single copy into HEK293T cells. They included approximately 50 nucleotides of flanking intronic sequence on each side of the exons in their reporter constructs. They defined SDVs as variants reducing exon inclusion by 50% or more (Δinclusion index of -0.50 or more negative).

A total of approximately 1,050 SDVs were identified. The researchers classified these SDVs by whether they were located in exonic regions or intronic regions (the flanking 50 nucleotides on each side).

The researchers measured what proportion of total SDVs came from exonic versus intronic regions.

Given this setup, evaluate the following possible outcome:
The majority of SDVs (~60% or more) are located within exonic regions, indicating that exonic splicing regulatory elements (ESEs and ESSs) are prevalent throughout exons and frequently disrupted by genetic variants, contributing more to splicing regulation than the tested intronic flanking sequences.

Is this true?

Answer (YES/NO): NO